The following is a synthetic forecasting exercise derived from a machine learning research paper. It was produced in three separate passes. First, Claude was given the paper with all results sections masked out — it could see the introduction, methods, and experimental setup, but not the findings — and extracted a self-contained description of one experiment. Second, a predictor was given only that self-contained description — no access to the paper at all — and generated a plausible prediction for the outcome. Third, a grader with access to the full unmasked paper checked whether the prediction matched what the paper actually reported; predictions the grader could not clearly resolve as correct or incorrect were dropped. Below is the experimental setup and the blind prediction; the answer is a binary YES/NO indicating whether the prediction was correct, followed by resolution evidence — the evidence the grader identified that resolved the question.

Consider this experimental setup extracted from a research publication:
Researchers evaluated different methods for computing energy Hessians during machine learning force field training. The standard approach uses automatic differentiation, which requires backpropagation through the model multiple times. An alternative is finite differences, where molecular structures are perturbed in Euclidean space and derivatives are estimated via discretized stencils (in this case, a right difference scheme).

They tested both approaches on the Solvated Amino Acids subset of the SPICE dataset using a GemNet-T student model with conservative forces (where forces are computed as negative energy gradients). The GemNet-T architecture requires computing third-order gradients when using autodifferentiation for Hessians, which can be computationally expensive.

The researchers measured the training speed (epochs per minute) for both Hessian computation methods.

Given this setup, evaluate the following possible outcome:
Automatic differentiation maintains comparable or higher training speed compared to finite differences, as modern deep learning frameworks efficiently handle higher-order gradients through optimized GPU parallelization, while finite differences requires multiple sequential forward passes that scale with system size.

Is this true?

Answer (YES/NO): NO